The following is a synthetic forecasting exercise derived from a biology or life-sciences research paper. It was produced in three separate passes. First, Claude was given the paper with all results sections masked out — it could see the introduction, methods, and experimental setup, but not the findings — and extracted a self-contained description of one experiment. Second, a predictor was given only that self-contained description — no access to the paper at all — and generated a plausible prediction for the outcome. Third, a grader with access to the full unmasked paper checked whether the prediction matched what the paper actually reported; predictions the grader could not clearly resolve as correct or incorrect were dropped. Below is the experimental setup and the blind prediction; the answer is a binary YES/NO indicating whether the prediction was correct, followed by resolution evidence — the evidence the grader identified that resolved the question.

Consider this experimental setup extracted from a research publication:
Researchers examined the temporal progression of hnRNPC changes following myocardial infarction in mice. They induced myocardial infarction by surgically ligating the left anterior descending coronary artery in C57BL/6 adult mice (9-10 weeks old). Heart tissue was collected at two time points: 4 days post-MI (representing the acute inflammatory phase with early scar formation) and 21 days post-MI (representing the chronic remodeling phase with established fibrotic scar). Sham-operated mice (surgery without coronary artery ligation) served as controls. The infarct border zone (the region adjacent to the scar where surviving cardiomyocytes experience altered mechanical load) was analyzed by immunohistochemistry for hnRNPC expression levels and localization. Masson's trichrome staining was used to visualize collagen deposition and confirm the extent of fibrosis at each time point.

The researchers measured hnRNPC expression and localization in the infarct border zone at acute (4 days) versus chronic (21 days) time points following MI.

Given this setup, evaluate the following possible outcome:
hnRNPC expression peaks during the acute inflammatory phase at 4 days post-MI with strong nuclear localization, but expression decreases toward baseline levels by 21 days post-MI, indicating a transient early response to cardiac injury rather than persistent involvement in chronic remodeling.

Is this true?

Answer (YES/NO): NO